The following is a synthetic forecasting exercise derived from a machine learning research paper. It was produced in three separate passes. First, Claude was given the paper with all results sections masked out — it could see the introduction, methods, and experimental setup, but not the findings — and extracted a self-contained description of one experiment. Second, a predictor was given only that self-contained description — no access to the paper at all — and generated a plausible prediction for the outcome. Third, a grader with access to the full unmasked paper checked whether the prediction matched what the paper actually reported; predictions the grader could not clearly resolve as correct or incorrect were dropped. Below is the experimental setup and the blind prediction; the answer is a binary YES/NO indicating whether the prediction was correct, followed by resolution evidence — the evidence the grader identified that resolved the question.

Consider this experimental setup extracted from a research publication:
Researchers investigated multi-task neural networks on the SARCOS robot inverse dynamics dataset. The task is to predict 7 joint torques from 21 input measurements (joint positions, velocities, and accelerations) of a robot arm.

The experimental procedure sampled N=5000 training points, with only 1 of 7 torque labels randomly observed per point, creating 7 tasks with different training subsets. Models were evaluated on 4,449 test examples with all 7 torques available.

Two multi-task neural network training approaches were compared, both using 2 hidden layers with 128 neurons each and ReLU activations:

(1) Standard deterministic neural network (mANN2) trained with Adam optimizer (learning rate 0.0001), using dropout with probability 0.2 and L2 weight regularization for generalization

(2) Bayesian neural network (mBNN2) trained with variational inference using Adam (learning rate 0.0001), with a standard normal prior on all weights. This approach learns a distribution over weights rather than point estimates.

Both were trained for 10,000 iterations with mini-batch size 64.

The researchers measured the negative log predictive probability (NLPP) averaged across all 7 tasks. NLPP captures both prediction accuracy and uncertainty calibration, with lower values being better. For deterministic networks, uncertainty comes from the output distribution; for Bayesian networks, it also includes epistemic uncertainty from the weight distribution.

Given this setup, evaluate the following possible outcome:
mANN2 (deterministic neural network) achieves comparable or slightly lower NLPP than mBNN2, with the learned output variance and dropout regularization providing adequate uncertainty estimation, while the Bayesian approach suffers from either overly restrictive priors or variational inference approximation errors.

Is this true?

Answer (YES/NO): NO